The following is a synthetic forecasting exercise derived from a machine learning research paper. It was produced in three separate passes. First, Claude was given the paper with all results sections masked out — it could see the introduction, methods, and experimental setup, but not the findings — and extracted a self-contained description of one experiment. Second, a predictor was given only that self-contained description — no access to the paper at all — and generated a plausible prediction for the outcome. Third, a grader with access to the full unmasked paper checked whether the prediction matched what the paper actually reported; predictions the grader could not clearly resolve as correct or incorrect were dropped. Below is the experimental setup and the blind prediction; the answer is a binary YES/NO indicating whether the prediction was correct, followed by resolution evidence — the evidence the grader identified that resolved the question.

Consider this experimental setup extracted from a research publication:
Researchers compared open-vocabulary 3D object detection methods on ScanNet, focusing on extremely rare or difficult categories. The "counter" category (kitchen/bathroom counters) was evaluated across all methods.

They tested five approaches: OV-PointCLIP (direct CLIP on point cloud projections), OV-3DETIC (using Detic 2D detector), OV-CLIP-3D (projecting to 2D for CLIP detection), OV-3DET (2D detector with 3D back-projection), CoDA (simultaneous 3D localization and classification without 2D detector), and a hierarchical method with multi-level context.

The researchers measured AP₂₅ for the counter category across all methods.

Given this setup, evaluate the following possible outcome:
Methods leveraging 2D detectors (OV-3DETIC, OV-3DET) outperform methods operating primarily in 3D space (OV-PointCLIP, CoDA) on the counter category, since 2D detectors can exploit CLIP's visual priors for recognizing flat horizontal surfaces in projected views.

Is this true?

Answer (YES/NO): NO